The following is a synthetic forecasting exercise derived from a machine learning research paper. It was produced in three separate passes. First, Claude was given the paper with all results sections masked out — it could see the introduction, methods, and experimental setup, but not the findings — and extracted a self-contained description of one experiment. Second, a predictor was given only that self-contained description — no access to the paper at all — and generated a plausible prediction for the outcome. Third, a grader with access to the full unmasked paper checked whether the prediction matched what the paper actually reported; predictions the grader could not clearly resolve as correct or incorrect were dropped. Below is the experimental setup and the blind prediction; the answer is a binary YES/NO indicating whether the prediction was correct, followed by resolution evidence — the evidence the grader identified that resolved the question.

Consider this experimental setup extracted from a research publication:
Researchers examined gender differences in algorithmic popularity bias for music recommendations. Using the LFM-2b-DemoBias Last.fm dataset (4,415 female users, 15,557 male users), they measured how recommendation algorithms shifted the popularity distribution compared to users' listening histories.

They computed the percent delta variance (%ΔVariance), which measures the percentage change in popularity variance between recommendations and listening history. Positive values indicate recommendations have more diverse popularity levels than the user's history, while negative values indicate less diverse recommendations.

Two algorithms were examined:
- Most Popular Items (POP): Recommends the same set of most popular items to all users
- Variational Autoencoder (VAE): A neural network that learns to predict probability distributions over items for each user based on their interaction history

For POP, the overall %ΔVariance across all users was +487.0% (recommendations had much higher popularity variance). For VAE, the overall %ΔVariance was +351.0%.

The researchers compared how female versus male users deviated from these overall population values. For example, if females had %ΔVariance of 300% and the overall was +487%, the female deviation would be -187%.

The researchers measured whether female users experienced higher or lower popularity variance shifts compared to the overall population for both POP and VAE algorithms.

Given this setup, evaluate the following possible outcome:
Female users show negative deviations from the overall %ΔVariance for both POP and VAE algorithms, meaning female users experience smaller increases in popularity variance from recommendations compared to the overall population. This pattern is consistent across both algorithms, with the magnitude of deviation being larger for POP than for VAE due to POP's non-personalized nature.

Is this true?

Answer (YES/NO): YES